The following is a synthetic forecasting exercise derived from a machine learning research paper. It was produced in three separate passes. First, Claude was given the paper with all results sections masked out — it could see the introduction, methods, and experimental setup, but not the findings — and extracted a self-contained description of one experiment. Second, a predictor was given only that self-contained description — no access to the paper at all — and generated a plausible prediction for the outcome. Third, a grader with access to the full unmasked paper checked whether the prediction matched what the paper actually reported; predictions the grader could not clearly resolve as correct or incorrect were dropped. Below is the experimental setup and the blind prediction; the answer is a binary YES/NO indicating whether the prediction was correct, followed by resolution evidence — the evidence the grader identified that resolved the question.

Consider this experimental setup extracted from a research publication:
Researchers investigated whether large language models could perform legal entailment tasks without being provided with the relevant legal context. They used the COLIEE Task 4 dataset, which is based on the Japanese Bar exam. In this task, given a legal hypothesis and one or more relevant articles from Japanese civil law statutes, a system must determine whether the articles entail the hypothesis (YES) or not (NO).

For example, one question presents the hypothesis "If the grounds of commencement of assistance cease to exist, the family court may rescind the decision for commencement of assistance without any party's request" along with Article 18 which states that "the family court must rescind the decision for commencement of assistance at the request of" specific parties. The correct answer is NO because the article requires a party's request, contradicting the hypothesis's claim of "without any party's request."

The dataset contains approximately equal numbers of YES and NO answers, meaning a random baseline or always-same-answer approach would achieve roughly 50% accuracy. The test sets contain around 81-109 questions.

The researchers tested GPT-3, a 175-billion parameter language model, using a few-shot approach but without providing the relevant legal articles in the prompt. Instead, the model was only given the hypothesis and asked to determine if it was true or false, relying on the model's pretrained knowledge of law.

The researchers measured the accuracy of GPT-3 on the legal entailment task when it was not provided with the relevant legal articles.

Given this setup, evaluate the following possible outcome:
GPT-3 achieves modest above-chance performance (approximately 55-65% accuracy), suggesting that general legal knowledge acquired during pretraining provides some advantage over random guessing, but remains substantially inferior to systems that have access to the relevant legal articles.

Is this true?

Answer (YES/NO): NO